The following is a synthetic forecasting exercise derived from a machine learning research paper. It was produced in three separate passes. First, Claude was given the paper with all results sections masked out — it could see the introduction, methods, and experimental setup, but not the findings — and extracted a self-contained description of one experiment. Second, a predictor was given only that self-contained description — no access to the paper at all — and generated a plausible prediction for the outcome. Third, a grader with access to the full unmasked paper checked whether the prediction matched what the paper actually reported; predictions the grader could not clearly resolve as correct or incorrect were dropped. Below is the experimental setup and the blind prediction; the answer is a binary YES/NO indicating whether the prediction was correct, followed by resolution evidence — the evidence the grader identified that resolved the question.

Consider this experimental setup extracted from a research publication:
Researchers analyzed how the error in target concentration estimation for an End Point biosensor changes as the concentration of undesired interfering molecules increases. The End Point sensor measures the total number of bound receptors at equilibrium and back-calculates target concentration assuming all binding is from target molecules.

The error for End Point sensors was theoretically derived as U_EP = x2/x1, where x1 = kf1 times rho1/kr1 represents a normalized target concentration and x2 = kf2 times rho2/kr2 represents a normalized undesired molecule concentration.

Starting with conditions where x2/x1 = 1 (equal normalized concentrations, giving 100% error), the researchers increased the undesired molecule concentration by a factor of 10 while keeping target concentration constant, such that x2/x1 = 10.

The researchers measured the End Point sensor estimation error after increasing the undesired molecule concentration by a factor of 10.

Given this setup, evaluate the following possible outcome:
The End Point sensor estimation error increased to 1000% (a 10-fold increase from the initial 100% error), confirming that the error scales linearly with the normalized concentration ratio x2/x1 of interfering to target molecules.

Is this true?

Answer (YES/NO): YES